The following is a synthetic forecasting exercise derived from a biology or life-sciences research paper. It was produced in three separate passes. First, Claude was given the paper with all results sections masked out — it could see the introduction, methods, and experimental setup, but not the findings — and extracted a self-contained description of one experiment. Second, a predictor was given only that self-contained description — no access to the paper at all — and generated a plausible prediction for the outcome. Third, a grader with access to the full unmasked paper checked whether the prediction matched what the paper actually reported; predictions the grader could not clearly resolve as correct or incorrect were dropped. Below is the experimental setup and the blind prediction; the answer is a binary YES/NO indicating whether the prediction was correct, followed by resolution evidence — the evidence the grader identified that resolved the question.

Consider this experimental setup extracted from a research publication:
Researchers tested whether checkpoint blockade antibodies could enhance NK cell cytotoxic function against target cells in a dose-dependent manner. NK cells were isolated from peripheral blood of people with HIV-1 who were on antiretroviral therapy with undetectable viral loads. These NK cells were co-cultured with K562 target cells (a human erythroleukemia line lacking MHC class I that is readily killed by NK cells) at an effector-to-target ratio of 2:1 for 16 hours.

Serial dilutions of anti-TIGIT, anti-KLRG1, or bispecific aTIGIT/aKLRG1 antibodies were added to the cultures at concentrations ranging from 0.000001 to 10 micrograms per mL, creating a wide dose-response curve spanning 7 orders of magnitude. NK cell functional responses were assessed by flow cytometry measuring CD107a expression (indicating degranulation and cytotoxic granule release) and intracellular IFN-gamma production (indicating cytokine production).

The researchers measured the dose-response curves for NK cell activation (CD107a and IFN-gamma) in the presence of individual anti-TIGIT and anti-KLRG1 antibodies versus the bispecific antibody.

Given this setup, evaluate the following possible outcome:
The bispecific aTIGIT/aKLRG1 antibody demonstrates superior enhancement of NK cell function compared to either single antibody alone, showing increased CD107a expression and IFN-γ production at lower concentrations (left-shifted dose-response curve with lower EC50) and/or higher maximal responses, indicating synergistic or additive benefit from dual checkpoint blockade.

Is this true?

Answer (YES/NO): NO